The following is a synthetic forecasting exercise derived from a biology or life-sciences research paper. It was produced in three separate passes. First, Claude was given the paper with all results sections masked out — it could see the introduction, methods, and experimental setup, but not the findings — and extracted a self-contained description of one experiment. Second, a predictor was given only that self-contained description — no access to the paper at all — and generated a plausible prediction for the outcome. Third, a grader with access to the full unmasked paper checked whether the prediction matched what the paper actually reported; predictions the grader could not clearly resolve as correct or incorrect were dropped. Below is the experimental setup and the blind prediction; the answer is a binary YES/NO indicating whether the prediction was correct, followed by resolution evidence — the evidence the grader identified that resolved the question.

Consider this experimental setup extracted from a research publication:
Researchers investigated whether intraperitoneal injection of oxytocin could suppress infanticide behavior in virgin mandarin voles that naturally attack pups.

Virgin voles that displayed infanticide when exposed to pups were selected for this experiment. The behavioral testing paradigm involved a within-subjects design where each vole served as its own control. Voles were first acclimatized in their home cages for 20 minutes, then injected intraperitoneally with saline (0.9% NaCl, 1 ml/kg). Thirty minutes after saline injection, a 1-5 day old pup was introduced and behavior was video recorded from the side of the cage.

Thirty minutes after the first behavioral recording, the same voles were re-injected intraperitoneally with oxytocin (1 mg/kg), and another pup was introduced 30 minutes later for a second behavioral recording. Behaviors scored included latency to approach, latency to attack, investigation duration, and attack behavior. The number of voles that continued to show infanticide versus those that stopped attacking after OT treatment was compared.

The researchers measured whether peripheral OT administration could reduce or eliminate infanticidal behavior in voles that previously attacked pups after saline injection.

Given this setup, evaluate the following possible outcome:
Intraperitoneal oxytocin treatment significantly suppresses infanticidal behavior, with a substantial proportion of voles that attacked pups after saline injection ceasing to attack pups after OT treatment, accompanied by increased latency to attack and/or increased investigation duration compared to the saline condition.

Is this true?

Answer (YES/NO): YES